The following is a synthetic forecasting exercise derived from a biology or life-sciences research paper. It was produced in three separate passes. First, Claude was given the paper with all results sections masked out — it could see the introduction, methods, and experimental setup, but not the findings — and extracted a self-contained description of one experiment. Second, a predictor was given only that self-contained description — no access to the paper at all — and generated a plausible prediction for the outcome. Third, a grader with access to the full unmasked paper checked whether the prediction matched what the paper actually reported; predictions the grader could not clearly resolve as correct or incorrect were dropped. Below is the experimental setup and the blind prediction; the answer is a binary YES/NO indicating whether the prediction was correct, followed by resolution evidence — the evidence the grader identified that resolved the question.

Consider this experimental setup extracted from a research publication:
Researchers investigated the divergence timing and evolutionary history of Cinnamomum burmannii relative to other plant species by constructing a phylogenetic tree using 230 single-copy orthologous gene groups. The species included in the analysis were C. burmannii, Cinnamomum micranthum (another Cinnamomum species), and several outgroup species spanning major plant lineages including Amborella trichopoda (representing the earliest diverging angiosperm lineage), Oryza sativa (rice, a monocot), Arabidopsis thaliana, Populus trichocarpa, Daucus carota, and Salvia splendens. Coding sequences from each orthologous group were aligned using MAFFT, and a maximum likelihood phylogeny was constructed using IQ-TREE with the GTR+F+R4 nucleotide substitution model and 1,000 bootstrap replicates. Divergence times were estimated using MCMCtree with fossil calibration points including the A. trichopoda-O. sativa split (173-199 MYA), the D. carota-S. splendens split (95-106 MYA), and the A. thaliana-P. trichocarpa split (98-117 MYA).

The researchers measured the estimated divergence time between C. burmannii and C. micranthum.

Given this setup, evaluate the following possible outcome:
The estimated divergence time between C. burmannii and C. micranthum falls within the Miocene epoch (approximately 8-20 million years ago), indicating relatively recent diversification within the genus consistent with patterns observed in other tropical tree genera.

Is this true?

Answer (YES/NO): YES